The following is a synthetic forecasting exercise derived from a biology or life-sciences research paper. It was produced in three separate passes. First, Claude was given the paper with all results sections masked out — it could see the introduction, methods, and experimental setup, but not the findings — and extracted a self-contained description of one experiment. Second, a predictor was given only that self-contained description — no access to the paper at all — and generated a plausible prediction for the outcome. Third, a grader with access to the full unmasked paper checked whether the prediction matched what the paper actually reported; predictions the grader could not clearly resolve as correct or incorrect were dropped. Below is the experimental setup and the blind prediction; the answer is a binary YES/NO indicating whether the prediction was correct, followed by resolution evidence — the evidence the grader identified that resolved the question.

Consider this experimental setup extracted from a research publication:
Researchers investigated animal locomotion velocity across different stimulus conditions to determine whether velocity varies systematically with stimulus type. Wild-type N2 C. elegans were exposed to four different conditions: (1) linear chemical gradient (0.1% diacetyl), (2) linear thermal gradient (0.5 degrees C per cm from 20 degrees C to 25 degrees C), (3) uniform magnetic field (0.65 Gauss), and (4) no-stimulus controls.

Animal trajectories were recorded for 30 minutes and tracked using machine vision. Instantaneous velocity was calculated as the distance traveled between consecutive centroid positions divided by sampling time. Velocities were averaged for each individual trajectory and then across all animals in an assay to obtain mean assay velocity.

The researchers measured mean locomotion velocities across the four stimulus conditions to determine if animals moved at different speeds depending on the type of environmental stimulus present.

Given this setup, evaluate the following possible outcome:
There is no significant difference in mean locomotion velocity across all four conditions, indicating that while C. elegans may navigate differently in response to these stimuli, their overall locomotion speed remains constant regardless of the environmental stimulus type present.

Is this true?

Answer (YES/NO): NO